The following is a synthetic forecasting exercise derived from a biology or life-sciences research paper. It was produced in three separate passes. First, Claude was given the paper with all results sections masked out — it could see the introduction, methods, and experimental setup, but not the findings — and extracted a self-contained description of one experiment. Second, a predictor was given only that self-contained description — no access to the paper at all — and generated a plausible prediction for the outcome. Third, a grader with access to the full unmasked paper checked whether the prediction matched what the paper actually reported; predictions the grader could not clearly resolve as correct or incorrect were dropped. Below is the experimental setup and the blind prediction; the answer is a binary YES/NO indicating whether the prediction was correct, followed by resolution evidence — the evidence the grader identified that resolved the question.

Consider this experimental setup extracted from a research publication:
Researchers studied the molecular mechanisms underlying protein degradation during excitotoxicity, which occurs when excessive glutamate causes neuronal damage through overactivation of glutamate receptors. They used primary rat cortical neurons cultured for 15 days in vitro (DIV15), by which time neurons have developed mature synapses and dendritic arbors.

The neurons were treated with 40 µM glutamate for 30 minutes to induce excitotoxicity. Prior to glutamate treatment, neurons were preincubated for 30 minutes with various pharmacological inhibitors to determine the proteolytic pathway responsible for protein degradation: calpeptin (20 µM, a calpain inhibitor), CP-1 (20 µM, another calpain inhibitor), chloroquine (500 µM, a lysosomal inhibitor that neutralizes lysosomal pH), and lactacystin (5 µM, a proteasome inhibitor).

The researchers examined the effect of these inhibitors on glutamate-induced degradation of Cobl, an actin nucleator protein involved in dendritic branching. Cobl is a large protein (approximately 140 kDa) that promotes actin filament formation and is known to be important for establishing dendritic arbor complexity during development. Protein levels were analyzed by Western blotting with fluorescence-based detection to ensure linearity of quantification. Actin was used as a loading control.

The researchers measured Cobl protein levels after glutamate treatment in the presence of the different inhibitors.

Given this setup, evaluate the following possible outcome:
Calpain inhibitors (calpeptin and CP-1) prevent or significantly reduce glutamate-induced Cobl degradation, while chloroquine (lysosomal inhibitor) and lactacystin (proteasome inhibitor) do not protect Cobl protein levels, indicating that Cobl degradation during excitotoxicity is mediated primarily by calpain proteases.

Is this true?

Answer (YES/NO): YES